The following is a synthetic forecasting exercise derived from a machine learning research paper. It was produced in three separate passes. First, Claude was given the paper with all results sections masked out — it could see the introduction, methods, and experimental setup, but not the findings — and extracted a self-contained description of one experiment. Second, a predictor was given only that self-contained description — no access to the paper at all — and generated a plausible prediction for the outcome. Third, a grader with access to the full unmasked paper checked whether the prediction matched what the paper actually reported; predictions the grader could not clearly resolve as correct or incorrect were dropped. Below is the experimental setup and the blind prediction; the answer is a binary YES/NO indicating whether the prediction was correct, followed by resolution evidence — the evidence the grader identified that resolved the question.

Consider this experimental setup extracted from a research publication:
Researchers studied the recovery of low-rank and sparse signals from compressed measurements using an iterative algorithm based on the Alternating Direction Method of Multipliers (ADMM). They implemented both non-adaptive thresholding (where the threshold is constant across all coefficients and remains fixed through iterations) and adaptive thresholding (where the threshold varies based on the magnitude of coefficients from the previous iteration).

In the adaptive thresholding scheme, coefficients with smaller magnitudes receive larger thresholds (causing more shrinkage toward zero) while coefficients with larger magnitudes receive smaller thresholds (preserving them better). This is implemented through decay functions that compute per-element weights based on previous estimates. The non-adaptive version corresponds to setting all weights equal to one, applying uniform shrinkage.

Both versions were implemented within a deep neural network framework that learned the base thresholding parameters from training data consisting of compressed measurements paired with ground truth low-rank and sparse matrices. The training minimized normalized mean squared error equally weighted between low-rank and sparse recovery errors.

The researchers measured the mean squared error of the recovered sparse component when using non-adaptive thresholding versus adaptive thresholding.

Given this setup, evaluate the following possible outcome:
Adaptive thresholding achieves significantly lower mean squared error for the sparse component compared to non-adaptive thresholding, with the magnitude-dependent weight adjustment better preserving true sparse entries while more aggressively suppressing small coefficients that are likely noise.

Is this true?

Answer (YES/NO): YES